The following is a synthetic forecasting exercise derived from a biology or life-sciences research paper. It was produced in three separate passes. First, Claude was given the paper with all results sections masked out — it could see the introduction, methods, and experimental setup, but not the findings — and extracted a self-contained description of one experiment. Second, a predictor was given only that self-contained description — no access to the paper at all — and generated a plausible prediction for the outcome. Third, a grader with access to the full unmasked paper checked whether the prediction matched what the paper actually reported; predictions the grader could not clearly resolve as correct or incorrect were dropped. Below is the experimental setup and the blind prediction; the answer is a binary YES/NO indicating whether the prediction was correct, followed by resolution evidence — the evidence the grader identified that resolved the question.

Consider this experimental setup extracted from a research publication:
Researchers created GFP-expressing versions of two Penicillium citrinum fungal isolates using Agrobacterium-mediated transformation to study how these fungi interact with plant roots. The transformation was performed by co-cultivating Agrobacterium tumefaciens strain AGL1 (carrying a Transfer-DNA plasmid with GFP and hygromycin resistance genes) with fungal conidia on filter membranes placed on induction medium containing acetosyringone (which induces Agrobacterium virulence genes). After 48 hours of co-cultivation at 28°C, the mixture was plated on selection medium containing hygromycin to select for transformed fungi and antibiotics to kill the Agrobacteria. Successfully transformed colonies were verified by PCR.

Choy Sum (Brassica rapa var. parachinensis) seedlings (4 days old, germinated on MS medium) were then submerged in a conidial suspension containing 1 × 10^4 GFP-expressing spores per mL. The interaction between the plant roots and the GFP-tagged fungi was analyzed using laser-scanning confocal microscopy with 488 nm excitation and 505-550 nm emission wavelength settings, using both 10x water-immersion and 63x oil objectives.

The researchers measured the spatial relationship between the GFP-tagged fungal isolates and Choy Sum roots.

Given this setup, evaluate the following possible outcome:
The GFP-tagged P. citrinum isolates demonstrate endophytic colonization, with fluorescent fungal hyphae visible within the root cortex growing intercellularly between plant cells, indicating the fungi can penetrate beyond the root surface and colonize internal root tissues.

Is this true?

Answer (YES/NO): NO